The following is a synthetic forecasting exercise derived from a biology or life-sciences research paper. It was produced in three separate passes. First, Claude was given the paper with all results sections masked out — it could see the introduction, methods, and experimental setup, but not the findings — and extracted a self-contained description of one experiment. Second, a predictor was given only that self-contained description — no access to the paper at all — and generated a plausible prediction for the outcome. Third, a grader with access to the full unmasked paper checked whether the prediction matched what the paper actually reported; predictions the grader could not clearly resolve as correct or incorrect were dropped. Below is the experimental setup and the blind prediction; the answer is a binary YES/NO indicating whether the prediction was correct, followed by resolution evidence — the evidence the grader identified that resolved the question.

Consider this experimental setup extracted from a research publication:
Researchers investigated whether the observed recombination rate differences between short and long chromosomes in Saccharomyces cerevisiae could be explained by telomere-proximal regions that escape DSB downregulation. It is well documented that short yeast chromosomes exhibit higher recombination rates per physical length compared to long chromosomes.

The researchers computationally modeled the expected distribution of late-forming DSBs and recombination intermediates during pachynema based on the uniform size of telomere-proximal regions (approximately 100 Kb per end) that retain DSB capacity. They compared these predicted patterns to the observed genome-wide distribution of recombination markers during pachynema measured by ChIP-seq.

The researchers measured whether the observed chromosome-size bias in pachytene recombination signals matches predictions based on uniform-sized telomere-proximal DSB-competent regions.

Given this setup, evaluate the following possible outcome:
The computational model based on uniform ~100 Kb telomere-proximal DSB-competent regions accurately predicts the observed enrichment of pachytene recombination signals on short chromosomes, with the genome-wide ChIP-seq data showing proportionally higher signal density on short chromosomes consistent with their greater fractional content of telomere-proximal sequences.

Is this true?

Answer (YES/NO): YES